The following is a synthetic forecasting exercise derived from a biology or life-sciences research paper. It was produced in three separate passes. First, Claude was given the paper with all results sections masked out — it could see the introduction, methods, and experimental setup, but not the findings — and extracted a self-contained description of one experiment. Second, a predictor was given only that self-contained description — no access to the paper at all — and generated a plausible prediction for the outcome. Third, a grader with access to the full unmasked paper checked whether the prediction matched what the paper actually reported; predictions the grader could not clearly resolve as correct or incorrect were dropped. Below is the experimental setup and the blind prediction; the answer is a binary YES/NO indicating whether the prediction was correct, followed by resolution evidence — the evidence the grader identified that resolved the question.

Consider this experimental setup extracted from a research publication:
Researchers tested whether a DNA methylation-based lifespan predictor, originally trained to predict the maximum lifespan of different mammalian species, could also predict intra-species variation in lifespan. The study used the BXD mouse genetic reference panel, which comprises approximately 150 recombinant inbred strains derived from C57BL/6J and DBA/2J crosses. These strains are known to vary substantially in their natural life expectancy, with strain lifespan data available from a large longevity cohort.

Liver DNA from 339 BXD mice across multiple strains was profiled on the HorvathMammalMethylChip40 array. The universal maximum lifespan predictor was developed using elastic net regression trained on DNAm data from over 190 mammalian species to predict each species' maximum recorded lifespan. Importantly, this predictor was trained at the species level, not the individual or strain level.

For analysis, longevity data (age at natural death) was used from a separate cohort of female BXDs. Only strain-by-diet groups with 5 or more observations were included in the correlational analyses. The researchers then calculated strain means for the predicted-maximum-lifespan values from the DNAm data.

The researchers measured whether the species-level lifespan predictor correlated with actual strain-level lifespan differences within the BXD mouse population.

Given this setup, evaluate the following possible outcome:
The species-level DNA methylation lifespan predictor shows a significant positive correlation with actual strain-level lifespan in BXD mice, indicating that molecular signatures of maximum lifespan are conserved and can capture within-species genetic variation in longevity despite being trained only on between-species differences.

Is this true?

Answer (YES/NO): YES